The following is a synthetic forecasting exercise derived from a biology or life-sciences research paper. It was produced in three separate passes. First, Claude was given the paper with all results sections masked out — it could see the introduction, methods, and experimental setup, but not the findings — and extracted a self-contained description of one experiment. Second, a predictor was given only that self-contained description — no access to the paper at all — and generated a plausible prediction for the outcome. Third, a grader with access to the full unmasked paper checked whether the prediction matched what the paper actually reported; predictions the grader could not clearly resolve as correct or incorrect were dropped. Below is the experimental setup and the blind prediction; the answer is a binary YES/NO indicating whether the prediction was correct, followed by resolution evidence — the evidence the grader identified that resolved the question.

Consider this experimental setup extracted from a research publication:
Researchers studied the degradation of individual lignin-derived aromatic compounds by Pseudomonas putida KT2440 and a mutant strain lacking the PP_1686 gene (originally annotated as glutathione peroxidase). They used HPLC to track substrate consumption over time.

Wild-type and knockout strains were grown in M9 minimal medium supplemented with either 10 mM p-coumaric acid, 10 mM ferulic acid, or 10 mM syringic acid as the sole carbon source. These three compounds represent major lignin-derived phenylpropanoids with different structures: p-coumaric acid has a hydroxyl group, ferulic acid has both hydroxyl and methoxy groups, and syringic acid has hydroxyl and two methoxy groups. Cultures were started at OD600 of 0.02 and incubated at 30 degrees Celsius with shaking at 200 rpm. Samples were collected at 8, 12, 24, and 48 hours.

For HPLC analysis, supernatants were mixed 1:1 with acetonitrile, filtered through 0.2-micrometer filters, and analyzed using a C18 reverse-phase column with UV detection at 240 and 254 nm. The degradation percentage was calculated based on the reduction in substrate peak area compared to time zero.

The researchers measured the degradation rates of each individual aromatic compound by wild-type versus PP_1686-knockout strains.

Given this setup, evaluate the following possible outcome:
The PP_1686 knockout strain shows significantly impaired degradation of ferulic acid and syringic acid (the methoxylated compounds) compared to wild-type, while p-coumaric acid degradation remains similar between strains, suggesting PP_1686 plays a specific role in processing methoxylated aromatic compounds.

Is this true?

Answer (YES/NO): NO